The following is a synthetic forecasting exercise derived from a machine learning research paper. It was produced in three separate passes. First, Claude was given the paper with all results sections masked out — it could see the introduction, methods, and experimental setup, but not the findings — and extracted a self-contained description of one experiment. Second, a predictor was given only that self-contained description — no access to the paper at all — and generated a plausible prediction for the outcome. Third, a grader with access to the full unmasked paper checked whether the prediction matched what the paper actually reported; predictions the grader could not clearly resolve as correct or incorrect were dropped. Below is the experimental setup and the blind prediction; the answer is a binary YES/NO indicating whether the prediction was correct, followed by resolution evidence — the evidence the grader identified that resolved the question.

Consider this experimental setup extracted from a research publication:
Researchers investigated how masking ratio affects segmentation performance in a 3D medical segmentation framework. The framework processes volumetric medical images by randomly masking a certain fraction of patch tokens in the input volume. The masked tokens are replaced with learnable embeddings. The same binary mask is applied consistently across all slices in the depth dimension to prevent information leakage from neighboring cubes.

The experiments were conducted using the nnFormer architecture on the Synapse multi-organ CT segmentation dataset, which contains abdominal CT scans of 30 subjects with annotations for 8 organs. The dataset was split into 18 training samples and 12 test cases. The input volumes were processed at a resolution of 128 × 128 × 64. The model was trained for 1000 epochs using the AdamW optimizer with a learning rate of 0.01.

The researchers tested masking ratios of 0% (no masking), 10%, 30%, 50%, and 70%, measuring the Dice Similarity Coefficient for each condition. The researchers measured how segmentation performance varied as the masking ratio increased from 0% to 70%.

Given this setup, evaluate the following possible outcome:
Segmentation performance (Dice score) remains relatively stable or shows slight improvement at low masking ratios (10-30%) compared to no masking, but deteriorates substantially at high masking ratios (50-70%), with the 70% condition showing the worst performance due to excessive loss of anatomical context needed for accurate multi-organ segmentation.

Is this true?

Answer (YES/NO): NO